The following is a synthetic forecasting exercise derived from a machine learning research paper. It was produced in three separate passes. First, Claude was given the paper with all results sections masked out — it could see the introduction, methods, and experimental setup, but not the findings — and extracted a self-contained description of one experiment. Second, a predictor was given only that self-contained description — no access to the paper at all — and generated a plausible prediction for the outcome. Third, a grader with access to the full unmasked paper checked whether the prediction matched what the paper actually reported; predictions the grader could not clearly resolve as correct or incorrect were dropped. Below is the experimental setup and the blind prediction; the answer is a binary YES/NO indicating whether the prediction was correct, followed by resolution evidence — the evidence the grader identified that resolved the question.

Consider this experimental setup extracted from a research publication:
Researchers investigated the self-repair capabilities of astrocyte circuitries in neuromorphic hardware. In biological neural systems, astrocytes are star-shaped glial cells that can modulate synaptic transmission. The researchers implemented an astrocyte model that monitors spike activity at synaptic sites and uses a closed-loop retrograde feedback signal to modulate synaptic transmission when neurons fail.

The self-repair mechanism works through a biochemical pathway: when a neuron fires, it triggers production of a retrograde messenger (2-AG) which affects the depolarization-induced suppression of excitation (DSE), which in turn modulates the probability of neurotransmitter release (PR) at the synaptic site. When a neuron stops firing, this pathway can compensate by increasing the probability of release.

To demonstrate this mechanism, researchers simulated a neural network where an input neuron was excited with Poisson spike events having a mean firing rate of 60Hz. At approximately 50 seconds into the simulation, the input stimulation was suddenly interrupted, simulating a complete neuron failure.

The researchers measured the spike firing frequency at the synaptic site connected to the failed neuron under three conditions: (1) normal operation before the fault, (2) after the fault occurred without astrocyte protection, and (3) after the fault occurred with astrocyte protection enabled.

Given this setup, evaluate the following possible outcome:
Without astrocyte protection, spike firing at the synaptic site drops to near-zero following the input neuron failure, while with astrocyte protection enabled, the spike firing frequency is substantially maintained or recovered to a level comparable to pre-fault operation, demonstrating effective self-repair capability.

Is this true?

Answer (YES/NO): NO